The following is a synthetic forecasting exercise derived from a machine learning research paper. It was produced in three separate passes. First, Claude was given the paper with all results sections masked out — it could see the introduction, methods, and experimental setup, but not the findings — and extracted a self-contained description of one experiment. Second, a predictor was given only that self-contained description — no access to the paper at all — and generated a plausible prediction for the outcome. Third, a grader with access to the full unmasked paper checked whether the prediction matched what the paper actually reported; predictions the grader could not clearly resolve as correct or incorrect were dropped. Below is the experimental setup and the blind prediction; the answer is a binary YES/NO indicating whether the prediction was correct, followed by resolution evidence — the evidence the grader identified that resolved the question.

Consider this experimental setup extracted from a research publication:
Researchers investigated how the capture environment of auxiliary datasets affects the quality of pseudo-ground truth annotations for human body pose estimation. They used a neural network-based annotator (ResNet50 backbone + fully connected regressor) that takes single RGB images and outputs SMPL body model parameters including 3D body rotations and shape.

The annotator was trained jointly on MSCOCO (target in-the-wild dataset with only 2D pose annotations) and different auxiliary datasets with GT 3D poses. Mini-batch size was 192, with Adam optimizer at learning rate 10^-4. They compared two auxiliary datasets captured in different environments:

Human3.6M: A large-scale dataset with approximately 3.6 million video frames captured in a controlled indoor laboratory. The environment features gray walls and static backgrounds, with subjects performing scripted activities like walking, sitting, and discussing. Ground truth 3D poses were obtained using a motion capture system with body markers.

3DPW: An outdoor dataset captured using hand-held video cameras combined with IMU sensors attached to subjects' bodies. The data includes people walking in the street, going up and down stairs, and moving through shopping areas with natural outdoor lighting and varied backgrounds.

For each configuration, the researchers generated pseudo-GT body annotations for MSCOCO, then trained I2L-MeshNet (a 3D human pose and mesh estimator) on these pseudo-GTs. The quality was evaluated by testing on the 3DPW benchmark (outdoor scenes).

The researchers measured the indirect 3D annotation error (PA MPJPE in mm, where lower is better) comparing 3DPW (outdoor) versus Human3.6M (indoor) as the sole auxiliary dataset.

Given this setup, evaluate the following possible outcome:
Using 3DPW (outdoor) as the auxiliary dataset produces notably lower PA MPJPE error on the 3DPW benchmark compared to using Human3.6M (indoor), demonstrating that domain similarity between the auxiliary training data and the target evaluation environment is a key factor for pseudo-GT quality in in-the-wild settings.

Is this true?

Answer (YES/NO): NO